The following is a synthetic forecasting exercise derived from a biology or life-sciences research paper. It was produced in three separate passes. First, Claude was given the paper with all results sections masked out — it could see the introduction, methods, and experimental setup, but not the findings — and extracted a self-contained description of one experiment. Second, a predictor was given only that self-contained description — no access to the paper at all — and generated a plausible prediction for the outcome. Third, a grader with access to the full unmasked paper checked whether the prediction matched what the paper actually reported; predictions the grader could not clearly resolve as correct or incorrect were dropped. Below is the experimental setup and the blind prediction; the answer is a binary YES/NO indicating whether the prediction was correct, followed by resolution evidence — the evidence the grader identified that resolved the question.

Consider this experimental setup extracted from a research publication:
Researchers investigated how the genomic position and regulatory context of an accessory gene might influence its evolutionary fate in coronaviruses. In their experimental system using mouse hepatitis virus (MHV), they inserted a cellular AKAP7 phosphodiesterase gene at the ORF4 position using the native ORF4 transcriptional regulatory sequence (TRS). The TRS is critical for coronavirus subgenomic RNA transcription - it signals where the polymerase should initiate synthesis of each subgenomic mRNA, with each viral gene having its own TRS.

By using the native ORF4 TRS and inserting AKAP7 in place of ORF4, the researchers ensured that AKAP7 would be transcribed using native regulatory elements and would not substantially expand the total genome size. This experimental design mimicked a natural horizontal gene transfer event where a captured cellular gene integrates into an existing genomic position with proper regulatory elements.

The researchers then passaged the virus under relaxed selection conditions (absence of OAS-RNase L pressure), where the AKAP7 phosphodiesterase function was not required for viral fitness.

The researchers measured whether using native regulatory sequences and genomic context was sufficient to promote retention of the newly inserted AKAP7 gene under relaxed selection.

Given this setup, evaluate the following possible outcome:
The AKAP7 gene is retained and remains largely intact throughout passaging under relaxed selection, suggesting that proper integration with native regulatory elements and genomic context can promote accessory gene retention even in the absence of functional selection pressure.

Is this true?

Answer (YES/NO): NO